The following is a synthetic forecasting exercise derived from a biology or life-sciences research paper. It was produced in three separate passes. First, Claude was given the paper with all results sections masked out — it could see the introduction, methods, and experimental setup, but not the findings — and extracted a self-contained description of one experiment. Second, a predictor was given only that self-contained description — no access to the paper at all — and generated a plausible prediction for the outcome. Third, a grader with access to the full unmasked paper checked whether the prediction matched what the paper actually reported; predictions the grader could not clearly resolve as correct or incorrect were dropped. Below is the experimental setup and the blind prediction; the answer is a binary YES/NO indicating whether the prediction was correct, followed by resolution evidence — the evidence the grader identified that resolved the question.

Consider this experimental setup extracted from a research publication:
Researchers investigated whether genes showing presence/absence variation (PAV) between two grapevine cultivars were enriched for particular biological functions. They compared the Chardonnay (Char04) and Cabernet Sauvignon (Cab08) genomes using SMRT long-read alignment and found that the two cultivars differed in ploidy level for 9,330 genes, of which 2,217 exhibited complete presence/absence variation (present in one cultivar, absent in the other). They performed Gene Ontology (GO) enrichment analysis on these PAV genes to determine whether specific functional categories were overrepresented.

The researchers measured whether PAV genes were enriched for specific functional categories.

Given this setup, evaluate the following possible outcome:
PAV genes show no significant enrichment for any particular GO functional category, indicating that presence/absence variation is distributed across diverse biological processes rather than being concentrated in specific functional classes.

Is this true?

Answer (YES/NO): NO